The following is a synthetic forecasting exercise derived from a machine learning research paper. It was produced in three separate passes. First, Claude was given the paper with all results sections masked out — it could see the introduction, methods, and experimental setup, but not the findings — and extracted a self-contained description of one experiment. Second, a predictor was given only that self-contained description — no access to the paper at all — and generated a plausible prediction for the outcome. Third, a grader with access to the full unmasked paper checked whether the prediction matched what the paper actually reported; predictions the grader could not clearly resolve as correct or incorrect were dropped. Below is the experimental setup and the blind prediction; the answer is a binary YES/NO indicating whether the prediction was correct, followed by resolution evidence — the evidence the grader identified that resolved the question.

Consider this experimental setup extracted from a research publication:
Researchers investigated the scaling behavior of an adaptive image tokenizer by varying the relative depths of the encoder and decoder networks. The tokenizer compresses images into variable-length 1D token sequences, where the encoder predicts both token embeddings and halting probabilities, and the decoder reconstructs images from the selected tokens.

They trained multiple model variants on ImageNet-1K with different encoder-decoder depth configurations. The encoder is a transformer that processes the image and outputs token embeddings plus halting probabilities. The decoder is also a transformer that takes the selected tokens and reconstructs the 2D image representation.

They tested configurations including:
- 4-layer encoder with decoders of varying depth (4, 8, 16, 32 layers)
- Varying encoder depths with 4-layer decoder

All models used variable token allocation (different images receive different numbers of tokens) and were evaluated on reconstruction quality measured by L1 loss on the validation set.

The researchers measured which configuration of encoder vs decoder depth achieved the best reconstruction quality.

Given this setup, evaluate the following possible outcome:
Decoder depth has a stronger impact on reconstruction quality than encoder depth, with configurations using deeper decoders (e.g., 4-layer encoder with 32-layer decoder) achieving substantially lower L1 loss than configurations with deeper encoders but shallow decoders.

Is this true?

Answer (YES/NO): YES